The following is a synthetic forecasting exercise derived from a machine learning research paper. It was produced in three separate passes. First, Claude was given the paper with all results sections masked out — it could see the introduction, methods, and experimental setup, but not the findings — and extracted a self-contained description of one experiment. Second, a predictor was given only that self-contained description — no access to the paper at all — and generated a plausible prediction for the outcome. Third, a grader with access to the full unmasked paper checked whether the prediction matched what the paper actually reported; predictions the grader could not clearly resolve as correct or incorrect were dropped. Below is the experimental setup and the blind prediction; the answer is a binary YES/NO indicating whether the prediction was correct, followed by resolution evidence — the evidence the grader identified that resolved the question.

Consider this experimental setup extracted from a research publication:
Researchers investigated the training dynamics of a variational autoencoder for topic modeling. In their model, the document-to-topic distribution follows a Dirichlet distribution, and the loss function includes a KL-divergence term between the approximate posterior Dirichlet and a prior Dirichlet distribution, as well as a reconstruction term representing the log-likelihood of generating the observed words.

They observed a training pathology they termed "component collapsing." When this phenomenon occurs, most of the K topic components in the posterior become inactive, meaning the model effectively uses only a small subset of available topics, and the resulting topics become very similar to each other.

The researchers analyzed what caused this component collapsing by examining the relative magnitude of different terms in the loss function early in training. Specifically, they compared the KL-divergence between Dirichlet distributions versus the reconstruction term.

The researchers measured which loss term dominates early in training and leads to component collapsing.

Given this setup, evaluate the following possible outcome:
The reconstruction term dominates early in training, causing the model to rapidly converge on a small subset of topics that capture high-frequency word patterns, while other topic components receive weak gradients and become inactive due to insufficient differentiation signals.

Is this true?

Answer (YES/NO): NO